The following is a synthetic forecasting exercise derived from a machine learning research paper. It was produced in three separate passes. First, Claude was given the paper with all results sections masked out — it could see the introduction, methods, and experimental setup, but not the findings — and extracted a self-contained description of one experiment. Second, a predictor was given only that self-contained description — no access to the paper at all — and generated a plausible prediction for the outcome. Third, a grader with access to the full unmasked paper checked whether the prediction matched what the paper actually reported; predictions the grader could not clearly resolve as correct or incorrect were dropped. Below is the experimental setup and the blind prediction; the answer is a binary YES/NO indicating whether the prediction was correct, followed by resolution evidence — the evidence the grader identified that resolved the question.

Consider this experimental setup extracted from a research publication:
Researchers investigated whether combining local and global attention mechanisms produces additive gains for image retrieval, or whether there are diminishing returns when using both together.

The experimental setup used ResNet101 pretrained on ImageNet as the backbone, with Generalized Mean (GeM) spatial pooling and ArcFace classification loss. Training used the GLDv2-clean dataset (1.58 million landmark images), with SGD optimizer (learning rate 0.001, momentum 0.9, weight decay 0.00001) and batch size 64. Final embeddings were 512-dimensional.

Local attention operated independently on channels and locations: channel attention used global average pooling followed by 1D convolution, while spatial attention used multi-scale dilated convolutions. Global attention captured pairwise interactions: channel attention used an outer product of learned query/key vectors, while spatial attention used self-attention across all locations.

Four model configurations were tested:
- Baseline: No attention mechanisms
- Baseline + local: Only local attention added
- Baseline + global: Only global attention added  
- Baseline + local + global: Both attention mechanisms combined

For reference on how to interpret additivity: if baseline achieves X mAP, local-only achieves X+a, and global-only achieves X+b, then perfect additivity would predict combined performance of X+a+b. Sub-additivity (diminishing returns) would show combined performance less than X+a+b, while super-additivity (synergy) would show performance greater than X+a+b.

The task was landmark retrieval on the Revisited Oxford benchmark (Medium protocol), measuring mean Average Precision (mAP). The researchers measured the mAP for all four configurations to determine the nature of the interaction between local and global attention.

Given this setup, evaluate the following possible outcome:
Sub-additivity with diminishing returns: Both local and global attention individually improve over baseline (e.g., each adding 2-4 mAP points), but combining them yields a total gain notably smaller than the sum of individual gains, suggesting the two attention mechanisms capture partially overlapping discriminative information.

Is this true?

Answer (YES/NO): NO